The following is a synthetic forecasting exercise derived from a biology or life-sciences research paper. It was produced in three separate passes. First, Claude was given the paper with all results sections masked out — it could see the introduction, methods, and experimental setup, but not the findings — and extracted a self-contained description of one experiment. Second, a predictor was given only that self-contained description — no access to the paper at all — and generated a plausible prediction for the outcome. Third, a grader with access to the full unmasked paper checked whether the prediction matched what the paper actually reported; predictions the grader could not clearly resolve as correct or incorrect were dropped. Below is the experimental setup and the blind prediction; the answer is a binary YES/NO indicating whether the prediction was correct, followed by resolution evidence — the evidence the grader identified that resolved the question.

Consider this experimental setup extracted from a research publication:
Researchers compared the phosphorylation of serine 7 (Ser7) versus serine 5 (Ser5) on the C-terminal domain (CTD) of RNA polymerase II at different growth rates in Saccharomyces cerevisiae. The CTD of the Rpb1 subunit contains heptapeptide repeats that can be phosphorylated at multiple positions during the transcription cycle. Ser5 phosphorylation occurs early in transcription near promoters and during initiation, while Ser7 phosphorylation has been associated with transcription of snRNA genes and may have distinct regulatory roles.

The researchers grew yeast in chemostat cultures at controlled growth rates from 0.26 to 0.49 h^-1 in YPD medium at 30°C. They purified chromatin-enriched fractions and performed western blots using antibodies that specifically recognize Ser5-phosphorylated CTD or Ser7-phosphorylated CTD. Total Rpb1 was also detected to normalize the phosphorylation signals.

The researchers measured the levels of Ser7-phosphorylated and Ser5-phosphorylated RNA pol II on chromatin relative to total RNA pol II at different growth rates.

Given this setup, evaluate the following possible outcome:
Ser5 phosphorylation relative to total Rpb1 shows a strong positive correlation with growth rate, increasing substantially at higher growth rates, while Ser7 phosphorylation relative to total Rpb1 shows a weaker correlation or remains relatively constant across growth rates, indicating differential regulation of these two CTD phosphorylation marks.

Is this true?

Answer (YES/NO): NO